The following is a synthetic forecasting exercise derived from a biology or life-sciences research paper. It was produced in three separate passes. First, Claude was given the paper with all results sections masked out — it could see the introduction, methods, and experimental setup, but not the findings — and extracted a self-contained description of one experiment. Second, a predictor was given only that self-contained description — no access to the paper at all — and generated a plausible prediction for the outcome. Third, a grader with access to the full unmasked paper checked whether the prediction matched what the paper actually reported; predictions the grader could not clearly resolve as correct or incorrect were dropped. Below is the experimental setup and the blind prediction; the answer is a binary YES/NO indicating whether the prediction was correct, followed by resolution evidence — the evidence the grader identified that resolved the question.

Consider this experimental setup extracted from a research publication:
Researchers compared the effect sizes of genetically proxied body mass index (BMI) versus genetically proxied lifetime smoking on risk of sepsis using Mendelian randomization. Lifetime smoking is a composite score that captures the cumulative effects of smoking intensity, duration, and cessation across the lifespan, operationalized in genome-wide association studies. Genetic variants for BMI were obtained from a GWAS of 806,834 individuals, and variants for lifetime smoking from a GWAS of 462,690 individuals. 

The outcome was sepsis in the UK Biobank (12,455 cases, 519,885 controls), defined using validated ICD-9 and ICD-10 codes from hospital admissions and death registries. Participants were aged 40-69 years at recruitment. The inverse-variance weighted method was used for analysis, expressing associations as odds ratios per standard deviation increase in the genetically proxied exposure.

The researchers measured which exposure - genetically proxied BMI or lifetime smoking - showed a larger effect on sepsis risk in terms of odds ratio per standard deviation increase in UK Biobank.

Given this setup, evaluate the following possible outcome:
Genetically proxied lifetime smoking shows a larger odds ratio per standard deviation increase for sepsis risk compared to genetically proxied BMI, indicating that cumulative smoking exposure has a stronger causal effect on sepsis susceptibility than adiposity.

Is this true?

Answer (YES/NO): YES